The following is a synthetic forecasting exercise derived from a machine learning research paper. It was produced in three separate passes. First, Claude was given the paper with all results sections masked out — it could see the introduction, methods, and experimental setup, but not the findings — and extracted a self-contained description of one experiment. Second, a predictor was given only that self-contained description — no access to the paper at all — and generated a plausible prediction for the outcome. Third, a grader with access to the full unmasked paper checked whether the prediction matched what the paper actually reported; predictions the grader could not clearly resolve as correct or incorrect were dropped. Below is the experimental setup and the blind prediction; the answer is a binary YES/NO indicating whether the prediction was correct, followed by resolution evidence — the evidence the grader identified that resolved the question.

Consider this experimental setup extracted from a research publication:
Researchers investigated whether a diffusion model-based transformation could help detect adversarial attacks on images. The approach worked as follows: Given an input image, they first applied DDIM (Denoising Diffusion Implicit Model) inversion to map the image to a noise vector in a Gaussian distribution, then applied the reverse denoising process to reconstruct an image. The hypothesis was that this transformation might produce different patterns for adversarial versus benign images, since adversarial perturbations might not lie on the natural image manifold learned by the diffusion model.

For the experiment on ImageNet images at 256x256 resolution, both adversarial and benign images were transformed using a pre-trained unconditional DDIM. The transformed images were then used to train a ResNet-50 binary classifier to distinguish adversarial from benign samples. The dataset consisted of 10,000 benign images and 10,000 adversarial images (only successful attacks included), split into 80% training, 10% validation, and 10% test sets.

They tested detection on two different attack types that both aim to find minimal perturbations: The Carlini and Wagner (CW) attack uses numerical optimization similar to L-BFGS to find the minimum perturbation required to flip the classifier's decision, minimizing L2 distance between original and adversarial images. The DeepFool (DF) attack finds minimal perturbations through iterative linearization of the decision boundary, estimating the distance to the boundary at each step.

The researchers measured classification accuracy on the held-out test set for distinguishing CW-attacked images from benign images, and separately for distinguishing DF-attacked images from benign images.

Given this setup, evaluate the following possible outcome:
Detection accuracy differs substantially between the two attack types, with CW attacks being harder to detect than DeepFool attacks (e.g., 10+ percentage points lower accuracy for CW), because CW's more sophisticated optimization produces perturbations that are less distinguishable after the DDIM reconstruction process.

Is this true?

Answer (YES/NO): NO